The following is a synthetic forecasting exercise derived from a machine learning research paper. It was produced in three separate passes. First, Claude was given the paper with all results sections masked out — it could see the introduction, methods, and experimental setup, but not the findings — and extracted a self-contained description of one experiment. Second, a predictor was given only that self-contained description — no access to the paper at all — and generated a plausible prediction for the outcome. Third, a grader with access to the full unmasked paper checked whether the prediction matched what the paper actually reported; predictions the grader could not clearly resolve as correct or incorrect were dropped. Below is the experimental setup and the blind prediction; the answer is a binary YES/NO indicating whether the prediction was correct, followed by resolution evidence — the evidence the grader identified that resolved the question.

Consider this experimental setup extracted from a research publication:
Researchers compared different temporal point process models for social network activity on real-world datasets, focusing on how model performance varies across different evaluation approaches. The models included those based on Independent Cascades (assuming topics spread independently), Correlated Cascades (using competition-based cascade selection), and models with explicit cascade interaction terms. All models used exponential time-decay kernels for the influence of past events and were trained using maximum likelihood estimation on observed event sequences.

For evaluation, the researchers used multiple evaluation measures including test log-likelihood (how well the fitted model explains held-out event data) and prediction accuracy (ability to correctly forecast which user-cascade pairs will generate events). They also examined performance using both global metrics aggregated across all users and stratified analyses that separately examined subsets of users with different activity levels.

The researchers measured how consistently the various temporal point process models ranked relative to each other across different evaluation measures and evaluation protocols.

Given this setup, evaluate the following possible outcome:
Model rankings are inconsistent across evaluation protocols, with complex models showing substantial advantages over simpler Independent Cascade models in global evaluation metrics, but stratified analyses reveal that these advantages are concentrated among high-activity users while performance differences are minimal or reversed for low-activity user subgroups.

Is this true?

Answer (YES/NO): NO